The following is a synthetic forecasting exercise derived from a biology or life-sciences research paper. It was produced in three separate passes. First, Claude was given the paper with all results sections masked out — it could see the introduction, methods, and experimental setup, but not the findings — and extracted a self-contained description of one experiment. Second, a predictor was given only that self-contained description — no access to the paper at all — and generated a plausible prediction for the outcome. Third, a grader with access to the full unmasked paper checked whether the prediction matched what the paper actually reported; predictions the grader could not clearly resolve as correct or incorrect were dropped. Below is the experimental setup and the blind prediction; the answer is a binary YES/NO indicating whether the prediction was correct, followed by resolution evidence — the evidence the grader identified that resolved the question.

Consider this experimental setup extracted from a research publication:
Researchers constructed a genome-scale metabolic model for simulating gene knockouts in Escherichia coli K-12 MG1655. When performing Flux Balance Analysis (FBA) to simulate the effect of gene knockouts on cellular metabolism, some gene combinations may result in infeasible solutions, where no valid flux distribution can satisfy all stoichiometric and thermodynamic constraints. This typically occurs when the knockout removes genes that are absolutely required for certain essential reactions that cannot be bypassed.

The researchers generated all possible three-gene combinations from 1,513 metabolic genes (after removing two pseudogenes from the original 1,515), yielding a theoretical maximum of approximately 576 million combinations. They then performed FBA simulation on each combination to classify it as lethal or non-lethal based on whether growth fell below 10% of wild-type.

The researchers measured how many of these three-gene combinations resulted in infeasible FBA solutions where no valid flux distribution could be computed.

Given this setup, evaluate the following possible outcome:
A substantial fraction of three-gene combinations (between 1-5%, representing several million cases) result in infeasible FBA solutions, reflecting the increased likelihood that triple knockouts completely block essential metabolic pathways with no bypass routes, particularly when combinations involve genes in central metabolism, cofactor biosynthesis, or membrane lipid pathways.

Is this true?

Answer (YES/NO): NO